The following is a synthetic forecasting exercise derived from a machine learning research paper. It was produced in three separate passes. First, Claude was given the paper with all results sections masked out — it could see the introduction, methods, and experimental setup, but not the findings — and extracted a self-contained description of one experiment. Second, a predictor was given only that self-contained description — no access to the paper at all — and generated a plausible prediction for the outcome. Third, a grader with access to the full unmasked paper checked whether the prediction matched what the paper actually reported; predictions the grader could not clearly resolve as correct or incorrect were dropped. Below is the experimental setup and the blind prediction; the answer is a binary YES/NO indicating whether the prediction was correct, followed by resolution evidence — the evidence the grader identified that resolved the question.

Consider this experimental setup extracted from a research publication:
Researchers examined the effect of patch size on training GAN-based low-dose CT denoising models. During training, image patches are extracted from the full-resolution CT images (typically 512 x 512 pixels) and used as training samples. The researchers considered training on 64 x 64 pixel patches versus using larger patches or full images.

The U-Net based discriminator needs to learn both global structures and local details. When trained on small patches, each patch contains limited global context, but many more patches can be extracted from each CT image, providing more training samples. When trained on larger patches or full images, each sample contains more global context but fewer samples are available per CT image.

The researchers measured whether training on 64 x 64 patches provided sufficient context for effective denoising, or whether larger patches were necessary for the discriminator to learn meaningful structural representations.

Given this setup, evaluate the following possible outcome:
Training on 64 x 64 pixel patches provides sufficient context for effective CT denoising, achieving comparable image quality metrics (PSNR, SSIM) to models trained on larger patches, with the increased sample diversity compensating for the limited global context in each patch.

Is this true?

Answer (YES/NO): NO